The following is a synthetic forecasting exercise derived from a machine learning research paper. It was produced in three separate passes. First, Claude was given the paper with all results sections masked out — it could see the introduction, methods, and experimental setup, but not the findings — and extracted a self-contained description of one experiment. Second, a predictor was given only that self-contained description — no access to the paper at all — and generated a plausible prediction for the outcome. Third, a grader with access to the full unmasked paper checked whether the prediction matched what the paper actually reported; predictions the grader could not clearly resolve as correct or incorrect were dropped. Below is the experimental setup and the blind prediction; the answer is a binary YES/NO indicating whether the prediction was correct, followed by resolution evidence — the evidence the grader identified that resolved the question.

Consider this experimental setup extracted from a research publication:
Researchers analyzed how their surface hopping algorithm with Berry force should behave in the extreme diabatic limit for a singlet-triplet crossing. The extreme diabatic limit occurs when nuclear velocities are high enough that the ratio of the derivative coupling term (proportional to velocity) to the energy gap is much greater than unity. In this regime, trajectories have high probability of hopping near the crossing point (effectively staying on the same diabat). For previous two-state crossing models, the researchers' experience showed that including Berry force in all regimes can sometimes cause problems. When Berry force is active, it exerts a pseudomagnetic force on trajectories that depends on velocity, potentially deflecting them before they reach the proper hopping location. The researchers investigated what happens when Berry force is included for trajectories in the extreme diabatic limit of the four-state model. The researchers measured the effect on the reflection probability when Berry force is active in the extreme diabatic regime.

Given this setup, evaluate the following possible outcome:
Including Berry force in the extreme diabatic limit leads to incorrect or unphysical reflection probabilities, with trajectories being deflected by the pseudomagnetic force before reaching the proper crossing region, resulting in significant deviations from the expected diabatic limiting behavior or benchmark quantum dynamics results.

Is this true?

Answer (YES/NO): YES